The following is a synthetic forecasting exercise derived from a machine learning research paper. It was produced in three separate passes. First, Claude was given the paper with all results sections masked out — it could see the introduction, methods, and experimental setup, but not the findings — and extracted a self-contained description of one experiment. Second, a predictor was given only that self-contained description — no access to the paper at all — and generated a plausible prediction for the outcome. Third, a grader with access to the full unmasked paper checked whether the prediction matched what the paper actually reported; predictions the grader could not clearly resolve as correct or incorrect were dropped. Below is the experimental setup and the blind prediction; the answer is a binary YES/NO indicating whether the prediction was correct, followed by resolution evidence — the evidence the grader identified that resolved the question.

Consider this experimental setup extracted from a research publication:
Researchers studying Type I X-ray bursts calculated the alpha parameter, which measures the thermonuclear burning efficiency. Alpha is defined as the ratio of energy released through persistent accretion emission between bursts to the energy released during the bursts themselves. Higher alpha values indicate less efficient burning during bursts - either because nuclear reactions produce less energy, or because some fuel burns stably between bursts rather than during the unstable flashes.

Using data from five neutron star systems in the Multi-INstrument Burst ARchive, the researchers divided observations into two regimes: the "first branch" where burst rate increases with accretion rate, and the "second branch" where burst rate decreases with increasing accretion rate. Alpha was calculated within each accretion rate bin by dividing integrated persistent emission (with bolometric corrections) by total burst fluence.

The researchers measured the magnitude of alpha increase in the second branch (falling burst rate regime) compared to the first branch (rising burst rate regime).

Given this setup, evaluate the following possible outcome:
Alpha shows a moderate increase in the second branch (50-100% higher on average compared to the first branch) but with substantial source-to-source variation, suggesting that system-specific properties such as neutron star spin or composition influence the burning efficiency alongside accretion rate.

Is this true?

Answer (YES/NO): NO